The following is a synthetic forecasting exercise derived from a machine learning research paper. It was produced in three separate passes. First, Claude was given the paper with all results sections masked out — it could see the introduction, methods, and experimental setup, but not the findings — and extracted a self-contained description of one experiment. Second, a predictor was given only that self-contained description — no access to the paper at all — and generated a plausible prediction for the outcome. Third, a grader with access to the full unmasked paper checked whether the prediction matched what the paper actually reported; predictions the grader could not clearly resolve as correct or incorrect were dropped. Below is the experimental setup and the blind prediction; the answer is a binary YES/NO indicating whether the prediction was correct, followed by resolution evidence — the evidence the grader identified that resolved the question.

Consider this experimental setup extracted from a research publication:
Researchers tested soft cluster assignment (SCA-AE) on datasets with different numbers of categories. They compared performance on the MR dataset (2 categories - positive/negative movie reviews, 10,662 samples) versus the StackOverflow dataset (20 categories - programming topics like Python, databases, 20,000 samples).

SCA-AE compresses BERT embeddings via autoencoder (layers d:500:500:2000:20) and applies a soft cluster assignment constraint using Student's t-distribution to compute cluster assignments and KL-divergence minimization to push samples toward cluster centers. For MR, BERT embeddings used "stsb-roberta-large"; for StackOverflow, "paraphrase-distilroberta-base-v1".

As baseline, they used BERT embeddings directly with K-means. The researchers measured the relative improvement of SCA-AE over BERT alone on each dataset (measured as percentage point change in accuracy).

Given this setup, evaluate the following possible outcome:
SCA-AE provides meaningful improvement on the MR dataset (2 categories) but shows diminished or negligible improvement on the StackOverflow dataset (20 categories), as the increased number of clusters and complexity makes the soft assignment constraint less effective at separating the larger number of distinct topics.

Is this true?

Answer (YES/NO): NO